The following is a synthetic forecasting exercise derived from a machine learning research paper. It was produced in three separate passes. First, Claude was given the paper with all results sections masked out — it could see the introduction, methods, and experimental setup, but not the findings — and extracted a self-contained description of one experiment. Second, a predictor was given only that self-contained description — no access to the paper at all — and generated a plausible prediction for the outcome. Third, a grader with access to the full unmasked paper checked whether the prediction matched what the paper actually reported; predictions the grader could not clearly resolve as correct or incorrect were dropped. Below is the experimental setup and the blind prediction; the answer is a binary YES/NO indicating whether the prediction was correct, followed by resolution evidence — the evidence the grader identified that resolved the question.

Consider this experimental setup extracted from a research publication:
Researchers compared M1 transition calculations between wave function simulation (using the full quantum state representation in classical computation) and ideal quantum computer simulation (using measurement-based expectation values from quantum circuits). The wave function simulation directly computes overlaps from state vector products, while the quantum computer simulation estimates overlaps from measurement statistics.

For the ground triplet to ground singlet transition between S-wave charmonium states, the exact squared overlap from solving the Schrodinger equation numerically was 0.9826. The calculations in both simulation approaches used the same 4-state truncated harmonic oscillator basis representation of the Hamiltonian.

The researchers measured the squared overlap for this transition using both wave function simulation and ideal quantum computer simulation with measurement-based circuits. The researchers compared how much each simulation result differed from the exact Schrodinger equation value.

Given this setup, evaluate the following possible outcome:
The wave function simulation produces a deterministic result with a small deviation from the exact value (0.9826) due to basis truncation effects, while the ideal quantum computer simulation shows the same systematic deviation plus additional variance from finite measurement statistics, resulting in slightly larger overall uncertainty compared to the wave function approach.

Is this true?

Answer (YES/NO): YES